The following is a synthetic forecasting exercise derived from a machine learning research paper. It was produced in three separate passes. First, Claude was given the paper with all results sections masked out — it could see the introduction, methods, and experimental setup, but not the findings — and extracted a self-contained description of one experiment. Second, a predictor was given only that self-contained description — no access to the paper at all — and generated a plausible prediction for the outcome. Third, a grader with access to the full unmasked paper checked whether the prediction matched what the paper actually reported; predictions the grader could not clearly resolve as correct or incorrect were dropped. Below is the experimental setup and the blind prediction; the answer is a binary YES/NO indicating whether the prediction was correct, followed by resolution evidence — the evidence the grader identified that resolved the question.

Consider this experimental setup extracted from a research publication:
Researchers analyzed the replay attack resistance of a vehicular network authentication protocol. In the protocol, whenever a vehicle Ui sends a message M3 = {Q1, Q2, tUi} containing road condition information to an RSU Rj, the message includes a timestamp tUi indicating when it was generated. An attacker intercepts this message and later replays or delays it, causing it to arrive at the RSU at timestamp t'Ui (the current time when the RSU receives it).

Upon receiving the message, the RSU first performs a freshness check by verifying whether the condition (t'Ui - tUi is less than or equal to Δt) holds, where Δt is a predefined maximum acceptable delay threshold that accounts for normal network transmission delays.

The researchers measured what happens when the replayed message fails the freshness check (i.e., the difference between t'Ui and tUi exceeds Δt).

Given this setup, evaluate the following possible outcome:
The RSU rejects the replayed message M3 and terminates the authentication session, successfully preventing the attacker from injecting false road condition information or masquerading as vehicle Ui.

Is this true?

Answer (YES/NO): YES